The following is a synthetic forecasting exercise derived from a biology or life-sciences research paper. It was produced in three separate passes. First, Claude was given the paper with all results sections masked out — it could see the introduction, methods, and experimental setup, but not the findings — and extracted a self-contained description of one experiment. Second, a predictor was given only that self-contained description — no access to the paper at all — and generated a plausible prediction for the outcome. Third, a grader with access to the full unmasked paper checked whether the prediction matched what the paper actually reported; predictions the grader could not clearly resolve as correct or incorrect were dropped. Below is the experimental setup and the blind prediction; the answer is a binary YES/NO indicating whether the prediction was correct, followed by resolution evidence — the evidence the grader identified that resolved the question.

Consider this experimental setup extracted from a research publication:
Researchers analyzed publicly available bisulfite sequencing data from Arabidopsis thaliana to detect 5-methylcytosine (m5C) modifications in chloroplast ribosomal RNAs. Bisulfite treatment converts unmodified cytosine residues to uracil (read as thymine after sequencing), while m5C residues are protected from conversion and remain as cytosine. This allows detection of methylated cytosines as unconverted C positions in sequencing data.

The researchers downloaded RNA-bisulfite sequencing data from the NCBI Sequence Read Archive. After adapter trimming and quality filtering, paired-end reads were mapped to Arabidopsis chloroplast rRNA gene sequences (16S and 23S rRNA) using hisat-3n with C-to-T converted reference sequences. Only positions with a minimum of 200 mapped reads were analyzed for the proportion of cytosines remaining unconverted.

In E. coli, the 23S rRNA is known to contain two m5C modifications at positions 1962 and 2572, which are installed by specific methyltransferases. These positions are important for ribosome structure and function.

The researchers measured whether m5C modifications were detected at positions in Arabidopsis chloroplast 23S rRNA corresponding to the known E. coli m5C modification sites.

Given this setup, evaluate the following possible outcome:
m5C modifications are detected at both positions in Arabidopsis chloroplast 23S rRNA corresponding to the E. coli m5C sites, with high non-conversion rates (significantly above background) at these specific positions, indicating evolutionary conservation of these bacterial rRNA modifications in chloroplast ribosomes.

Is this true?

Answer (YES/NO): NO